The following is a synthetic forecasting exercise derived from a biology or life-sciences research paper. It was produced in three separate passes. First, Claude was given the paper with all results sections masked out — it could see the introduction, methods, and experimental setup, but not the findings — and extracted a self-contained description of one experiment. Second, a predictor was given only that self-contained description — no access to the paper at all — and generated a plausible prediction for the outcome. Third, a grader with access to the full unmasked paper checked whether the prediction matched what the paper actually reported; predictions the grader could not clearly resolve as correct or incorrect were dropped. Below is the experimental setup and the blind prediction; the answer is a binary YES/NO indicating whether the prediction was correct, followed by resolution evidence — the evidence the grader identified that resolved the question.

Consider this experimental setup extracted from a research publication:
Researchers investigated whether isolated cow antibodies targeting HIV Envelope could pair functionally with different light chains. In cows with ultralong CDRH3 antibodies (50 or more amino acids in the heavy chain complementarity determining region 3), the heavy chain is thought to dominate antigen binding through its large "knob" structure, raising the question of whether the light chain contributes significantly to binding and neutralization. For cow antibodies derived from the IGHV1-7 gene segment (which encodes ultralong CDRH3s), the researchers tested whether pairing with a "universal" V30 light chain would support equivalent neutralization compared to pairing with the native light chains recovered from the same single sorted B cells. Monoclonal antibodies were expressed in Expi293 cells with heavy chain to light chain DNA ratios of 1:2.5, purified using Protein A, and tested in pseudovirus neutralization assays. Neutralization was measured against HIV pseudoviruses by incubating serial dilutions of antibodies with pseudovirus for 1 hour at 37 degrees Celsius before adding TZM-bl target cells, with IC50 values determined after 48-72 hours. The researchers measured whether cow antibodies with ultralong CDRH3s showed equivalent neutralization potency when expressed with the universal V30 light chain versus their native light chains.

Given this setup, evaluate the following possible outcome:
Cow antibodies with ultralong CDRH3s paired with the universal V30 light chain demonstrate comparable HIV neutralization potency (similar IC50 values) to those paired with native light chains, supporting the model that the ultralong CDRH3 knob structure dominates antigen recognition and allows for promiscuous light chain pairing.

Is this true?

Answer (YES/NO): YES